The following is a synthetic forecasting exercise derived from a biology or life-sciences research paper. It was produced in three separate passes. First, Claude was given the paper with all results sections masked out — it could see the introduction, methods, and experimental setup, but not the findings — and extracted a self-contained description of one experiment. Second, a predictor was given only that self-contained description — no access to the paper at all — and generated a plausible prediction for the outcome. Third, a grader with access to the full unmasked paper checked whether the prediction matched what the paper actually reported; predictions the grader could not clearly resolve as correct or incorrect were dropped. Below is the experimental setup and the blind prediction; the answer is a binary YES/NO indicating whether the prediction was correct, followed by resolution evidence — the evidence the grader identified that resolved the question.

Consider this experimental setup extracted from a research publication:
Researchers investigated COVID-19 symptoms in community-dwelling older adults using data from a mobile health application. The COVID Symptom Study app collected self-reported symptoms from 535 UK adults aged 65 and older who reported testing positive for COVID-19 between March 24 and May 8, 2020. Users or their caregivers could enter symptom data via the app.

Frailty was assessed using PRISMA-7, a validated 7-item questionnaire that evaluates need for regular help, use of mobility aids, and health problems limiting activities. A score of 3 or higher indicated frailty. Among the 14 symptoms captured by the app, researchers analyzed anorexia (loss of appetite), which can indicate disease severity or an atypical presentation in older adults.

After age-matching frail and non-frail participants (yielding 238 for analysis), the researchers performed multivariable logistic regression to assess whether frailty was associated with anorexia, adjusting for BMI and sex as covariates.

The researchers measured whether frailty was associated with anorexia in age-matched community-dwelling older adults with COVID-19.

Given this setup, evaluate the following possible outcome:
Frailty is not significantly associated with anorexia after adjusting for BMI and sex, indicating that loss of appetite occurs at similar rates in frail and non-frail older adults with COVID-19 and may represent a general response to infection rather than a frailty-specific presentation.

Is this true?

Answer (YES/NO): YES